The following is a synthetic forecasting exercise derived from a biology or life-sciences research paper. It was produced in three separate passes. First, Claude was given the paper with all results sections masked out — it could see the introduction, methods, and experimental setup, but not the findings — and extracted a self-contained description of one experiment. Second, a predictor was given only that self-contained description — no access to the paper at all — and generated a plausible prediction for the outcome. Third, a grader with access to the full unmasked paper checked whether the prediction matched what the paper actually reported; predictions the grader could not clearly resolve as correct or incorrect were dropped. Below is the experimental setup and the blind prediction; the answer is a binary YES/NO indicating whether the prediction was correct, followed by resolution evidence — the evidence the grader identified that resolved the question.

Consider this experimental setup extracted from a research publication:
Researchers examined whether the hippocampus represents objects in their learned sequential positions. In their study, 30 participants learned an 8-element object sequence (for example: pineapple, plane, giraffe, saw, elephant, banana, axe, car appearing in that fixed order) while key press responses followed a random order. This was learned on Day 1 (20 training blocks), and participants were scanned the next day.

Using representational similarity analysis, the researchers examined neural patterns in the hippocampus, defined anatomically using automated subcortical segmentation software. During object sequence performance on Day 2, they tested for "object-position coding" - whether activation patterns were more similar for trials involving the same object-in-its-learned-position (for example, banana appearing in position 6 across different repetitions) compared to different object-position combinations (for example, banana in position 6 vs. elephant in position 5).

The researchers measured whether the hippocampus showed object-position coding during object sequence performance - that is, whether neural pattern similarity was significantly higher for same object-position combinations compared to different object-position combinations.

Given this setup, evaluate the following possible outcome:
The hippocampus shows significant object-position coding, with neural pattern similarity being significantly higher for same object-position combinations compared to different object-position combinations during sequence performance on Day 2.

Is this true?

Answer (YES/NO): YES